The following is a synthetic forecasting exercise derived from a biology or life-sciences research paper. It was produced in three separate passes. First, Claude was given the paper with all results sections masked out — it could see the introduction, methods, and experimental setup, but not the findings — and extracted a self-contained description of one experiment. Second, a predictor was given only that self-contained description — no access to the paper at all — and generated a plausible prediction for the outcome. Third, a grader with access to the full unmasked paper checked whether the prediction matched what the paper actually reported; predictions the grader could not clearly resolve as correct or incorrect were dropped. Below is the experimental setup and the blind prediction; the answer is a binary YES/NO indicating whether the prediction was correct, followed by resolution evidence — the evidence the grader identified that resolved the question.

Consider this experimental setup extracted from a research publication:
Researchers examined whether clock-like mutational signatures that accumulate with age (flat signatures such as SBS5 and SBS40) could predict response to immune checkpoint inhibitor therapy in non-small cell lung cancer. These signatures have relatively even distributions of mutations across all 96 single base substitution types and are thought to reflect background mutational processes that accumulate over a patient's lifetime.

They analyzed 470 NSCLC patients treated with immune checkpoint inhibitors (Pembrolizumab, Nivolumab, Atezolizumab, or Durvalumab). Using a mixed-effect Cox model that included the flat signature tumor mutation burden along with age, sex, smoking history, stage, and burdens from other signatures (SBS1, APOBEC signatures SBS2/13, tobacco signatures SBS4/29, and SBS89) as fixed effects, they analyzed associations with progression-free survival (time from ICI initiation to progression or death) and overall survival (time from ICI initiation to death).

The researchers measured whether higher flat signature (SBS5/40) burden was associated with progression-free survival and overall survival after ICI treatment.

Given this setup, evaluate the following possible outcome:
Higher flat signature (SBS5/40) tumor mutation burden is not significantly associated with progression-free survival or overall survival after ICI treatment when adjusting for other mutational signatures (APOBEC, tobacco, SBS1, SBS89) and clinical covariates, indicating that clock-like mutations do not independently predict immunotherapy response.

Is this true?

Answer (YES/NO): YES